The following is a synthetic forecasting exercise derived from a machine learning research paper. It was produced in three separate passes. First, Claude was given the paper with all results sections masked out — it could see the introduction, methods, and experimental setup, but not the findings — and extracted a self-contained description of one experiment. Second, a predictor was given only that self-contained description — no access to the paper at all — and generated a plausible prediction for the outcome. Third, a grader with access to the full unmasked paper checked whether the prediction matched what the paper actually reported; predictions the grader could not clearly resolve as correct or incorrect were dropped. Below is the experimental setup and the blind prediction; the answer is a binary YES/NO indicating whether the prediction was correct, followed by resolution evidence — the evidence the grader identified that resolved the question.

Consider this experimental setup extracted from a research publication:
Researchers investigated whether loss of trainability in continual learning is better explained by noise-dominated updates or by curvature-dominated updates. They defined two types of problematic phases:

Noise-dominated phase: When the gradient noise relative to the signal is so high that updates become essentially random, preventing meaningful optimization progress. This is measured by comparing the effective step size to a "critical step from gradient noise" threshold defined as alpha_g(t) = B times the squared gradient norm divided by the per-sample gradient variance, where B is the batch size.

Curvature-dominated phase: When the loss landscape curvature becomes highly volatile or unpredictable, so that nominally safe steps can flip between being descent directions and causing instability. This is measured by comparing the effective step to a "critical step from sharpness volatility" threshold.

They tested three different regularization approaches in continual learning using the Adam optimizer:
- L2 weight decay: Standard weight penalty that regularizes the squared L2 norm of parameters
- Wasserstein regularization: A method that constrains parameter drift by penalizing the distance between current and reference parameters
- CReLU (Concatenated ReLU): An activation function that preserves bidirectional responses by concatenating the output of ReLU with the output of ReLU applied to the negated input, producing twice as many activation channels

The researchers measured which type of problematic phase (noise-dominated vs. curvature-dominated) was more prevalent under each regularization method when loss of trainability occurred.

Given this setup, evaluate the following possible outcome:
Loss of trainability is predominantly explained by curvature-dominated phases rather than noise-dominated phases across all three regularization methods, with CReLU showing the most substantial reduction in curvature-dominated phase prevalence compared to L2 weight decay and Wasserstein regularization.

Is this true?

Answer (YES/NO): NO